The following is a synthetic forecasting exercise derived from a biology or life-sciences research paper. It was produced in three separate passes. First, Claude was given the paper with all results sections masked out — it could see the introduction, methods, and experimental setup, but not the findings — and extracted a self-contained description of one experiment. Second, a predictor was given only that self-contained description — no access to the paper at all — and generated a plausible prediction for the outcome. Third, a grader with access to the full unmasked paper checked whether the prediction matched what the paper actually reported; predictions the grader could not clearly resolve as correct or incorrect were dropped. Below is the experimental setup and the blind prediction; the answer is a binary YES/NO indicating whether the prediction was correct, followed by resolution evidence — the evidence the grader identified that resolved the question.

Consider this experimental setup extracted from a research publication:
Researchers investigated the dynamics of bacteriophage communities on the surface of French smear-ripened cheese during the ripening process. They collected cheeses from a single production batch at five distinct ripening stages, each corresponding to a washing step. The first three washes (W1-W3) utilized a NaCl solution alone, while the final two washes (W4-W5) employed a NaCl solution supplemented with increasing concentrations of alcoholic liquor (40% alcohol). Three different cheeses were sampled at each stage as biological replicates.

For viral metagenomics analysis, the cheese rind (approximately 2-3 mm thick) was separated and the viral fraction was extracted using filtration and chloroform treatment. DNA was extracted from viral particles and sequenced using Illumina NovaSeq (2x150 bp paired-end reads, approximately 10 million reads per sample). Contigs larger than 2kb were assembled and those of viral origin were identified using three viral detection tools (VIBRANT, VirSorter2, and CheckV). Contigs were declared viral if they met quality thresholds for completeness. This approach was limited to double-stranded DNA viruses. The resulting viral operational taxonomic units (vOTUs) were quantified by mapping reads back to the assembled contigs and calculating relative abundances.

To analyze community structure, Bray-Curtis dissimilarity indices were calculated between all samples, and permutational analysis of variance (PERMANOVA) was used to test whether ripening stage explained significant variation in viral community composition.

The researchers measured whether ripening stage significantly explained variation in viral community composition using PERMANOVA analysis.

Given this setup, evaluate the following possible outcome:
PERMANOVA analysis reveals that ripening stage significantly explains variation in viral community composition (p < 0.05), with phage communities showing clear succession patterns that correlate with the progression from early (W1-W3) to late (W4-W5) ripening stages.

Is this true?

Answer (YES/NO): YES